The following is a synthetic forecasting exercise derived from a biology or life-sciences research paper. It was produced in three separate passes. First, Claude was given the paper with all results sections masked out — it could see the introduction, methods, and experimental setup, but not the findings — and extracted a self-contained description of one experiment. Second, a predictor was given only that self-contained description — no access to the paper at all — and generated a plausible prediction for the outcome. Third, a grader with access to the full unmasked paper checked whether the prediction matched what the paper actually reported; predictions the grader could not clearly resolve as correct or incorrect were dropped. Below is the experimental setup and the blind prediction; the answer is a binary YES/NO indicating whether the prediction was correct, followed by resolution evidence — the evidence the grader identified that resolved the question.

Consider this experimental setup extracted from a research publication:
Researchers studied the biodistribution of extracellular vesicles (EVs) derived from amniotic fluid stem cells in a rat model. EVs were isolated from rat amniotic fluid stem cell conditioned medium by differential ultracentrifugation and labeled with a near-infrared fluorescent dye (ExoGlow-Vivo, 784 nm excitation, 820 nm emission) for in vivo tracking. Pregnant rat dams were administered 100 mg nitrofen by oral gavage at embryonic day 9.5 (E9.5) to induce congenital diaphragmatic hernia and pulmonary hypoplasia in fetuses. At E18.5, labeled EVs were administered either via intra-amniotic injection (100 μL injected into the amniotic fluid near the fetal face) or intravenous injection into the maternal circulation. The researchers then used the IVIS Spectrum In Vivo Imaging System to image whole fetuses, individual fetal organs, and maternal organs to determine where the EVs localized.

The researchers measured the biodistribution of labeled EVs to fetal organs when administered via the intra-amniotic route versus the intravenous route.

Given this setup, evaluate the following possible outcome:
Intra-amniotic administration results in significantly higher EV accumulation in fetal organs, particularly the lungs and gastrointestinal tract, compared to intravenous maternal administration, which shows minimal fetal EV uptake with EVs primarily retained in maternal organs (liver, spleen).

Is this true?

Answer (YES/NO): NO